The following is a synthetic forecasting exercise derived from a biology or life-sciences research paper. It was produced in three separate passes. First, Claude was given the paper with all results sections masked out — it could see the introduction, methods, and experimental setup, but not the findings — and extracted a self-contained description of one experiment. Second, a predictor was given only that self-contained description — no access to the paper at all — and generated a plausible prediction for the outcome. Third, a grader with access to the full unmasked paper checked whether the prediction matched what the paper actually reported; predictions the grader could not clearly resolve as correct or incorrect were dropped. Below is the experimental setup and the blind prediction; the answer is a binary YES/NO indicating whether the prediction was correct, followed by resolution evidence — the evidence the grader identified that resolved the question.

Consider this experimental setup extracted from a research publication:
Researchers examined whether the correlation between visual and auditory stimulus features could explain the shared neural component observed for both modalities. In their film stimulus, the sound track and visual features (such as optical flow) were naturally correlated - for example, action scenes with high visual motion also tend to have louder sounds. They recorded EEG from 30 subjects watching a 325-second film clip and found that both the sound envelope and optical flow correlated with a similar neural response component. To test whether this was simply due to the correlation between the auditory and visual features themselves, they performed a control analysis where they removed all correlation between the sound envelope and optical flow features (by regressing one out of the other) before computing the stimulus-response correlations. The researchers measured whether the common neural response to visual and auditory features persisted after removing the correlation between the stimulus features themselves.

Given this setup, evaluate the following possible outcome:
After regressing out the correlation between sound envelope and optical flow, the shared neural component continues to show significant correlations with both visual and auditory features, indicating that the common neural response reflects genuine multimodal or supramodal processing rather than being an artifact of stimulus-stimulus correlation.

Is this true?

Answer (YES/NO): YES